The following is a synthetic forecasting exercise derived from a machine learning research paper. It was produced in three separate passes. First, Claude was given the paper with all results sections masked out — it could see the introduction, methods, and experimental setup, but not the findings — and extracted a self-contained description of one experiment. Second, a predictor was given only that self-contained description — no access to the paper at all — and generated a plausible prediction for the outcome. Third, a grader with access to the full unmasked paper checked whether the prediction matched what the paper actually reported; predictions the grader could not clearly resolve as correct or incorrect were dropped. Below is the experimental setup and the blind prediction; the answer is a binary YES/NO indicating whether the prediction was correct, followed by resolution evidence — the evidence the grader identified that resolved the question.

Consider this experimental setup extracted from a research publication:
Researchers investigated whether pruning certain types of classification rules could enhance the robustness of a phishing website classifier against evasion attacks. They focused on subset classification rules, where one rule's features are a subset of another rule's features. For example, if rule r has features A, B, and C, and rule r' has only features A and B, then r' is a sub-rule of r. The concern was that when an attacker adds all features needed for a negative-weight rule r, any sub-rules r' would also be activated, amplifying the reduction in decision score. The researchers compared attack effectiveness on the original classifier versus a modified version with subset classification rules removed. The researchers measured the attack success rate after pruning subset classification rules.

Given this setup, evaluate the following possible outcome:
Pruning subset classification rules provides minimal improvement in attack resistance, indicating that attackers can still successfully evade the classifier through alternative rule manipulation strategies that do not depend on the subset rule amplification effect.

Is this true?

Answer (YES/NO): NO